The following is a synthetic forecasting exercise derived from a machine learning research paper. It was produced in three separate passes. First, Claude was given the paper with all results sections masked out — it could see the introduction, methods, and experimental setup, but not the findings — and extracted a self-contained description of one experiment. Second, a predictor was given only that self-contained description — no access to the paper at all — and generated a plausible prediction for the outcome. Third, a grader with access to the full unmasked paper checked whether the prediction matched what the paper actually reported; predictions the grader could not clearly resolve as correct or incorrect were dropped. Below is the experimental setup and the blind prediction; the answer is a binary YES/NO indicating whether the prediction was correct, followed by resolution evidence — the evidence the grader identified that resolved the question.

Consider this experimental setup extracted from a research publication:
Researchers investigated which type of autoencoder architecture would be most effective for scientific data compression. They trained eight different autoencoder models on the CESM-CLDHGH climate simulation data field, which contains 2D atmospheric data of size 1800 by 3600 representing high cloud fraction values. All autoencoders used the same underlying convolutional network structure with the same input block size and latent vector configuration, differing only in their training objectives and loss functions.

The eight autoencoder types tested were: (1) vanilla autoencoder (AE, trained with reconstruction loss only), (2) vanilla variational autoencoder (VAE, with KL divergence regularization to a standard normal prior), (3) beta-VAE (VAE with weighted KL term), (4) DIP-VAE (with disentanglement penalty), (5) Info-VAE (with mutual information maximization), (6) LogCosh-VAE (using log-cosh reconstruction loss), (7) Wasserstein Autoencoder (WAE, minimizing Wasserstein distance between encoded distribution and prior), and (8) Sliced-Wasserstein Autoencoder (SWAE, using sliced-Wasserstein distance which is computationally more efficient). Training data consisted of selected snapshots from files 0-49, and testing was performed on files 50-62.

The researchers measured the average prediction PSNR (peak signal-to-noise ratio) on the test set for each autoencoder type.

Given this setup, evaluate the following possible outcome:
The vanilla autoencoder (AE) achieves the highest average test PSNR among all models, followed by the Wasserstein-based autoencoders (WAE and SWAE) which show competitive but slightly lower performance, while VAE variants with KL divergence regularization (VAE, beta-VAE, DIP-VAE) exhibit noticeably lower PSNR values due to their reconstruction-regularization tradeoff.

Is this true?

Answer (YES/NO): NO